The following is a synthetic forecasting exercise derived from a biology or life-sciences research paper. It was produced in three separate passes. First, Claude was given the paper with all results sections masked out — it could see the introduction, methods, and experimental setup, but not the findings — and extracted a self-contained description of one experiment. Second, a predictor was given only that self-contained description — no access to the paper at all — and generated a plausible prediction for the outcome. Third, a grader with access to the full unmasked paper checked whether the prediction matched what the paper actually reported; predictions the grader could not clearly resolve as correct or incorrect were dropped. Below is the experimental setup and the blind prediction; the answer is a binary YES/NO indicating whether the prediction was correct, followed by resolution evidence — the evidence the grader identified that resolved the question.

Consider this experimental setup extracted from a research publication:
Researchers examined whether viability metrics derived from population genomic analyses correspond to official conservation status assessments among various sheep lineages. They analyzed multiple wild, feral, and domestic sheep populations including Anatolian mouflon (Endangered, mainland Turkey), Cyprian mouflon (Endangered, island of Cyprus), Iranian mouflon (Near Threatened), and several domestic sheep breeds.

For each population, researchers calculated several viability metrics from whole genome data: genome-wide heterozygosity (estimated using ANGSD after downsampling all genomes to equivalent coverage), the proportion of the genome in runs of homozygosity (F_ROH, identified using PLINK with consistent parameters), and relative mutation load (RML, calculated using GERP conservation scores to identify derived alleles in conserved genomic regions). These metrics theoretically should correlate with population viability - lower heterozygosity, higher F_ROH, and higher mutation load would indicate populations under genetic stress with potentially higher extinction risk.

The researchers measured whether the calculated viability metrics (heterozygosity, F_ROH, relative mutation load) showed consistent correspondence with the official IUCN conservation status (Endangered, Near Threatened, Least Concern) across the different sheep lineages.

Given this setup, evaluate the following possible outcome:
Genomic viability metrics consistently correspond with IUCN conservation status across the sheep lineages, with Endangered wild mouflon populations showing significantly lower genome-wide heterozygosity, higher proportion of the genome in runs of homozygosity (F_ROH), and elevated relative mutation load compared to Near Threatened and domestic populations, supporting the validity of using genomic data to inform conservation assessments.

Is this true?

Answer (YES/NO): NO